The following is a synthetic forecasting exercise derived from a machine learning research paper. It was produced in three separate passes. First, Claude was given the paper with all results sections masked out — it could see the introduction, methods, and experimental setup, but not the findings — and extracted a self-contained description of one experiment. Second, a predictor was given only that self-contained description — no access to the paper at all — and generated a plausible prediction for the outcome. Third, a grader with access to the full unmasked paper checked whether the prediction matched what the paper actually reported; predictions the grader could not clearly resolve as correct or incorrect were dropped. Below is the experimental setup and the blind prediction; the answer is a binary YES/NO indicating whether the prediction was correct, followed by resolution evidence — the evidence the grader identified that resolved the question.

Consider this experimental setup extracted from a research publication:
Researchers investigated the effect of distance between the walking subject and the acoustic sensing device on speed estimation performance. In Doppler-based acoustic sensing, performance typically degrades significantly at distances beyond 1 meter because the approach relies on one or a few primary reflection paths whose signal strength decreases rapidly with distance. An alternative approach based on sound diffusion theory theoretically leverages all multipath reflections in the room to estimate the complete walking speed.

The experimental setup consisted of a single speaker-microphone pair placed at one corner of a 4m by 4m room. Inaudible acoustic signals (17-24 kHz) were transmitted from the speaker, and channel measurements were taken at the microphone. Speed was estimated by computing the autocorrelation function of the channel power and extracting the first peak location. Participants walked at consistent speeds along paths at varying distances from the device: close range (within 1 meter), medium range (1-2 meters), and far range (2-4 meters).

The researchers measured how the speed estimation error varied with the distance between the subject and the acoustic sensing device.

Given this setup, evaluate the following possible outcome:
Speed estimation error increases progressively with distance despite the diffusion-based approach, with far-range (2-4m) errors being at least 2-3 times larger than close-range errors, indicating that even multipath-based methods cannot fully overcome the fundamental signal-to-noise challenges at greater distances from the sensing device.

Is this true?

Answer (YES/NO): YES